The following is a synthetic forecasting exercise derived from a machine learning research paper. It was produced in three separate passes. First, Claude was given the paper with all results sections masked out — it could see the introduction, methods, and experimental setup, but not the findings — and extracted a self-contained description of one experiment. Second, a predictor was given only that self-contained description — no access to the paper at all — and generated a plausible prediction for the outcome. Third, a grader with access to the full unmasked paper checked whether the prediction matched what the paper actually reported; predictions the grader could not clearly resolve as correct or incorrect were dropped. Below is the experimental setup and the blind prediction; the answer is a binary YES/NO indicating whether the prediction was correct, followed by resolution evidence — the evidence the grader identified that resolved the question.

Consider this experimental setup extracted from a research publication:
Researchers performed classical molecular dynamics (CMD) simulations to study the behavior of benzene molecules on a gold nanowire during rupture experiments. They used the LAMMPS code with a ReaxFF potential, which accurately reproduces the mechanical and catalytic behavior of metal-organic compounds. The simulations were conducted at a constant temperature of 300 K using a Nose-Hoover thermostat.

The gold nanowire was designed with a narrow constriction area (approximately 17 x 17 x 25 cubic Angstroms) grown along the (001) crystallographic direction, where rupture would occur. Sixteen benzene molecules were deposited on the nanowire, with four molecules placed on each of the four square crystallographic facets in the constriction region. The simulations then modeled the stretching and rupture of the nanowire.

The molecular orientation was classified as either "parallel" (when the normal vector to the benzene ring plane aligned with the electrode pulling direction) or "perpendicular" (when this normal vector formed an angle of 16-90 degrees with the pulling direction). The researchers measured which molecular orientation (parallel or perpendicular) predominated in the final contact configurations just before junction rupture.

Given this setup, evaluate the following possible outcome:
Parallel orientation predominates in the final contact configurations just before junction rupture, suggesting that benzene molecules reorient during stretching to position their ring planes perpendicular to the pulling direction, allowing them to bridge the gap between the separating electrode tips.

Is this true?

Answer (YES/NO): NO